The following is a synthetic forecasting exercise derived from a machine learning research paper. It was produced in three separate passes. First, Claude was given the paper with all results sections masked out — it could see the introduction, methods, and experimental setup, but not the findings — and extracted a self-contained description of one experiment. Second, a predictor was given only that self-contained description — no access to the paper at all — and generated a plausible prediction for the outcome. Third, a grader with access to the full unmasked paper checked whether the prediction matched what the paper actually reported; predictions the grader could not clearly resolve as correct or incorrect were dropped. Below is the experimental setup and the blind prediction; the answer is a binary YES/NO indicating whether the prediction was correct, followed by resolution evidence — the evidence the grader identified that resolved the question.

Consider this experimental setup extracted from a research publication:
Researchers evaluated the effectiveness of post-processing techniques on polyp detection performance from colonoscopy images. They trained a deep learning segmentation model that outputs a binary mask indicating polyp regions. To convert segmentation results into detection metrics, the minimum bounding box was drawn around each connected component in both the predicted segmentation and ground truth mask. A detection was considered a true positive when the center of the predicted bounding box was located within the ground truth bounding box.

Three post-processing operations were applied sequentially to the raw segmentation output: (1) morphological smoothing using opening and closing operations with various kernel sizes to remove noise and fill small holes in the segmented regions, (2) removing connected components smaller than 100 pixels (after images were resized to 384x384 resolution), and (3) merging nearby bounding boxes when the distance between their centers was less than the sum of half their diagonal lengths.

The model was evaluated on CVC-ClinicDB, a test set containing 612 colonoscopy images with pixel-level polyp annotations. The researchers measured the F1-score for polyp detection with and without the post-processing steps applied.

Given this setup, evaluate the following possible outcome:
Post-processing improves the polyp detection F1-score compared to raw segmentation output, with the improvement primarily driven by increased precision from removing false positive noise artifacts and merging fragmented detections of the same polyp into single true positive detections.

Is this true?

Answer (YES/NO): YES